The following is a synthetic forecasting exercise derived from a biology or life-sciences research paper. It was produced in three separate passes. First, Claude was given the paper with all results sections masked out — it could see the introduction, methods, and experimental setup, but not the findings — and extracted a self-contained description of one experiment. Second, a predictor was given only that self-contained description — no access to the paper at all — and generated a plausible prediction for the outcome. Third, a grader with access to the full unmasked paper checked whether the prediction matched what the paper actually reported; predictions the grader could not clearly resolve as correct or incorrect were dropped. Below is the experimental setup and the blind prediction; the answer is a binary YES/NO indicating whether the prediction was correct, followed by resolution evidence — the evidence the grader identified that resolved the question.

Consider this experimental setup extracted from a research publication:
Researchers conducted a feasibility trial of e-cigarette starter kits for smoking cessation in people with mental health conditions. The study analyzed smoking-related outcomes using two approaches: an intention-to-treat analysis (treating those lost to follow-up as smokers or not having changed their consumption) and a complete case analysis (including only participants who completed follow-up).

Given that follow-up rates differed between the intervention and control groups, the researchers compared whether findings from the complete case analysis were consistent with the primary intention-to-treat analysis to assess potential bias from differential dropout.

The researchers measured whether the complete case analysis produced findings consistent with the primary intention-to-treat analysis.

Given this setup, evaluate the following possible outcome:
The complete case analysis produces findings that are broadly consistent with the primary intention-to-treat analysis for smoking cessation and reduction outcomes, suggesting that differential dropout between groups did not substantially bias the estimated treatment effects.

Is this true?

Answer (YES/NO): YES